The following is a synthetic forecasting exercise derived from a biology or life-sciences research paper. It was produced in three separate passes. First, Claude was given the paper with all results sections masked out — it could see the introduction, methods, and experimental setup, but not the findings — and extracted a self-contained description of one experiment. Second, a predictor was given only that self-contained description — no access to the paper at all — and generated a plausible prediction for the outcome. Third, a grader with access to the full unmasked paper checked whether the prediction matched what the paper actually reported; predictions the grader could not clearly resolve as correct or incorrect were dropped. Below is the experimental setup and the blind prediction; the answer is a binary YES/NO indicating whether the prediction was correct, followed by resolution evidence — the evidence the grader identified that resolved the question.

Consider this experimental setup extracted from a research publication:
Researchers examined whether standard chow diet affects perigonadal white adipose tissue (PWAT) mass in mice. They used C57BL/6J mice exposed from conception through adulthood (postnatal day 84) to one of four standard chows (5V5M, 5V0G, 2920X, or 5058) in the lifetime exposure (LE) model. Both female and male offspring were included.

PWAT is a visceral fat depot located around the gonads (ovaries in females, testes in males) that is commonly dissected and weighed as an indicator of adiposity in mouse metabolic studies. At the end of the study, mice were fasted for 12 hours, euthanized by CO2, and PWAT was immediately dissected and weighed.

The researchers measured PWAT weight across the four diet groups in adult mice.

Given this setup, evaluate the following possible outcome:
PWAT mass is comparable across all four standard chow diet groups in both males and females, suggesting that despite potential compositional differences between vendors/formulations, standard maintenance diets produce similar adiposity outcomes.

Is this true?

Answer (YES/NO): NO